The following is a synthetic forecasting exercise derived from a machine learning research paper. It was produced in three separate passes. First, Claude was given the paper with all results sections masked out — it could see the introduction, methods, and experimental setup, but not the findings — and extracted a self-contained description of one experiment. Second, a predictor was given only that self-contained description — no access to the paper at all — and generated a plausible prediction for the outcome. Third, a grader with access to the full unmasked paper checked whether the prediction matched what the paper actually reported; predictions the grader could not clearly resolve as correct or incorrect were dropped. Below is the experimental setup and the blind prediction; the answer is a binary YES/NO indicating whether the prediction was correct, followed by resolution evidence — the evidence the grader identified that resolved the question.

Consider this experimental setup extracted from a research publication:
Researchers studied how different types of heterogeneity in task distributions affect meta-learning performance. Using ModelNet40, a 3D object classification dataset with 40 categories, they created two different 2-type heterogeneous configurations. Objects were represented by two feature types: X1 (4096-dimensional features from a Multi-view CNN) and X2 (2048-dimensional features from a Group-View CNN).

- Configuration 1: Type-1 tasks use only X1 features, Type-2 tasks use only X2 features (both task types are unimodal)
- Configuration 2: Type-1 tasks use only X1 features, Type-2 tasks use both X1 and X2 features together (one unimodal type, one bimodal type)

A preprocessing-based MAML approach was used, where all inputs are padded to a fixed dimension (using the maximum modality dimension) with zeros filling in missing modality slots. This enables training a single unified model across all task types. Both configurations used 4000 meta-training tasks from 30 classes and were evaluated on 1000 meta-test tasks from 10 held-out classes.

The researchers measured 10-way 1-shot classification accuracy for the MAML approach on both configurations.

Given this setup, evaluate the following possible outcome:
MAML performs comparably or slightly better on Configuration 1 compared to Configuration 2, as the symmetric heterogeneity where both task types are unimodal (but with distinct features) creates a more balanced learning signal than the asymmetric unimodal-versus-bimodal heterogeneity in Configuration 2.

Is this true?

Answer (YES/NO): NO